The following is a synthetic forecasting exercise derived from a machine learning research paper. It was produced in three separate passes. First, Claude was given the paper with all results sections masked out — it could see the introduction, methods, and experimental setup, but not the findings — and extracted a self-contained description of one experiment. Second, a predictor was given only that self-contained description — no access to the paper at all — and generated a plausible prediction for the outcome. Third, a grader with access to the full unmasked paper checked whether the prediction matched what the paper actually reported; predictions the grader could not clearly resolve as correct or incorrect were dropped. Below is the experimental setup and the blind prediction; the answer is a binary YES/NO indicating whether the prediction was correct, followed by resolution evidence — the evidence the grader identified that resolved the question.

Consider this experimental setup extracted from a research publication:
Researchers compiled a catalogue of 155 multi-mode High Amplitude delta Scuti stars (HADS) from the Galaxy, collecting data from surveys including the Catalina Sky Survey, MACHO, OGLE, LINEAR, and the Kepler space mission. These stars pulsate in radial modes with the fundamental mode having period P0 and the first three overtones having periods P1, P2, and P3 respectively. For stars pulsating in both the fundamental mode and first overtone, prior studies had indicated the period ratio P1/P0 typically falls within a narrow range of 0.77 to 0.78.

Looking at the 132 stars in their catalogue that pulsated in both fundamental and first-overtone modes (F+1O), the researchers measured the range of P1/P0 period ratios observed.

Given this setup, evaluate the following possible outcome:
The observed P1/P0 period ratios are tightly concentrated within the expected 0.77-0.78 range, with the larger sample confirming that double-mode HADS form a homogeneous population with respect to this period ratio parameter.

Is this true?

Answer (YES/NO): NO